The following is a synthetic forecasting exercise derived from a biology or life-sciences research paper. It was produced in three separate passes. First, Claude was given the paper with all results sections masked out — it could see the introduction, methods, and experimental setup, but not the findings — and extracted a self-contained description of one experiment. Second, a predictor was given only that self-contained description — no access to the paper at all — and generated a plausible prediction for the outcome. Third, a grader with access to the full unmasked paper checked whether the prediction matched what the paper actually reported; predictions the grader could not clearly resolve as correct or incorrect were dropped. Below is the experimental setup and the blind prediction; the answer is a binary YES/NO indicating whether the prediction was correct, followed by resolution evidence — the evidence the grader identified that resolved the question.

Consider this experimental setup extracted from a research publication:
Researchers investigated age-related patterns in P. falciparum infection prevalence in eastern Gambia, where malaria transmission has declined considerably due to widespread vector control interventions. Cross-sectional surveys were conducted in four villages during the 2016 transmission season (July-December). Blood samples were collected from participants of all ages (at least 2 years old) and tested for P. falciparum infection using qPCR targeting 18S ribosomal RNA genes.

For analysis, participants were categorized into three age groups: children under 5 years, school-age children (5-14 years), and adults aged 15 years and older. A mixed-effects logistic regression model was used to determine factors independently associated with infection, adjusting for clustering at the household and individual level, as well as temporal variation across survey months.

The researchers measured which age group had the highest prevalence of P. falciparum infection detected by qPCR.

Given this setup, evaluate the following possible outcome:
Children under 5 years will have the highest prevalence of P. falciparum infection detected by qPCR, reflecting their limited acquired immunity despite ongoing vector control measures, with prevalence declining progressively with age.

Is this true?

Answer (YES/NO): NO